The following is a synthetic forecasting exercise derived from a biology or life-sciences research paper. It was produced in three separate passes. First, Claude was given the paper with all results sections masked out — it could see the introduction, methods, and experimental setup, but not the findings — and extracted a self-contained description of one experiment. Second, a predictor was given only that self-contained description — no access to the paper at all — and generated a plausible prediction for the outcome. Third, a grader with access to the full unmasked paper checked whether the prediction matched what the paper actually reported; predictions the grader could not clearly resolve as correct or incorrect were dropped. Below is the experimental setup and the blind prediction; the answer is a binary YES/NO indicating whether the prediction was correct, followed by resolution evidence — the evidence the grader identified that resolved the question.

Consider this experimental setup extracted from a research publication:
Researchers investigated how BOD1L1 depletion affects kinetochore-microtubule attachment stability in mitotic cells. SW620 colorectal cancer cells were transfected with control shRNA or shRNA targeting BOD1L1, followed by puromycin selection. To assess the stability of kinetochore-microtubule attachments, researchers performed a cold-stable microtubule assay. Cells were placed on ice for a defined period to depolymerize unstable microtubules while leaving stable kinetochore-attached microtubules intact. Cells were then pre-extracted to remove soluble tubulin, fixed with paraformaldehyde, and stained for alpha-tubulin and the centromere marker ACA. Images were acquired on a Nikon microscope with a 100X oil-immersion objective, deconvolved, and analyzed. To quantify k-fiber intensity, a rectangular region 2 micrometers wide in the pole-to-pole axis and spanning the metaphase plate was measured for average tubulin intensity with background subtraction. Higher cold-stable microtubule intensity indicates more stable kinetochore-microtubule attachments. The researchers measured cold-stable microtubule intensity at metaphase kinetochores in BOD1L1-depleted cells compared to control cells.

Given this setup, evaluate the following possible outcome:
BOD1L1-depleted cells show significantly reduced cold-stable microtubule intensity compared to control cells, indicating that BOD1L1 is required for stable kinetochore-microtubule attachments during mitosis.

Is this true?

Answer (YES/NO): NO